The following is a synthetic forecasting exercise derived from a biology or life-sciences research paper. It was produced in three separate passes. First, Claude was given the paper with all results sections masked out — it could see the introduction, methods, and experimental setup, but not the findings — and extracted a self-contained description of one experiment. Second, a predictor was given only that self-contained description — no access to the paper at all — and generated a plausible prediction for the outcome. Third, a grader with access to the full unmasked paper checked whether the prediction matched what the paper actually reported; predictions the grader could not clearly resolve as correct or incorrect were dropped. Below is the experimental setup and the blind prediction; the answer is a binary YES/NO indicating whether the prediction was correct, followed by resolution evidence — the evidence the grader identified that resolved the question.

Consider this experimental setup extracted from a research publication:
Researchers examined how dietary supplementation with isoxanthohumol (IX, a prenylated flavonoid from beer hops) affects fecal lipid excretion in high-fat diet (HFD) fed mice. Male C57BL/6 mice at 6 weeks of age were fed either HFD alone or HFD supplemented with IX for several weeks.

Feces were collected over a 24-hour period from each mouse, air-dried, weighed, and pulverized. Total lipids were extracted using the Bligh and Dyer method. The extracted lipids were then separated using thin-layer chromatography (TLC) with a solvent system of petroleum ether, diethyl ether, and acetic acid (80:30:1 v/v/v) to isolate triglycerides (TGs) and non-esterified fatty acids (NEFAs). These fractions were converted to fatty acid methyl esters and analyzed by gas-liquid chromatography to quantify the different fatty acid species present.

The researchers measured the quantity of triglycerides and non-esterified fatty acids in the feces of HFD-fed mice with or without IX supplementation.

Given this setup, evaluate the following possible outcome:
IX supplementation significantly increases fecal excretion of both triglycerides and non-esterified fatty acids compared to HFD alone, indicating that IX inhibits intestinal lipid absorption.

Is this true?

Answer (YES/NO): YES